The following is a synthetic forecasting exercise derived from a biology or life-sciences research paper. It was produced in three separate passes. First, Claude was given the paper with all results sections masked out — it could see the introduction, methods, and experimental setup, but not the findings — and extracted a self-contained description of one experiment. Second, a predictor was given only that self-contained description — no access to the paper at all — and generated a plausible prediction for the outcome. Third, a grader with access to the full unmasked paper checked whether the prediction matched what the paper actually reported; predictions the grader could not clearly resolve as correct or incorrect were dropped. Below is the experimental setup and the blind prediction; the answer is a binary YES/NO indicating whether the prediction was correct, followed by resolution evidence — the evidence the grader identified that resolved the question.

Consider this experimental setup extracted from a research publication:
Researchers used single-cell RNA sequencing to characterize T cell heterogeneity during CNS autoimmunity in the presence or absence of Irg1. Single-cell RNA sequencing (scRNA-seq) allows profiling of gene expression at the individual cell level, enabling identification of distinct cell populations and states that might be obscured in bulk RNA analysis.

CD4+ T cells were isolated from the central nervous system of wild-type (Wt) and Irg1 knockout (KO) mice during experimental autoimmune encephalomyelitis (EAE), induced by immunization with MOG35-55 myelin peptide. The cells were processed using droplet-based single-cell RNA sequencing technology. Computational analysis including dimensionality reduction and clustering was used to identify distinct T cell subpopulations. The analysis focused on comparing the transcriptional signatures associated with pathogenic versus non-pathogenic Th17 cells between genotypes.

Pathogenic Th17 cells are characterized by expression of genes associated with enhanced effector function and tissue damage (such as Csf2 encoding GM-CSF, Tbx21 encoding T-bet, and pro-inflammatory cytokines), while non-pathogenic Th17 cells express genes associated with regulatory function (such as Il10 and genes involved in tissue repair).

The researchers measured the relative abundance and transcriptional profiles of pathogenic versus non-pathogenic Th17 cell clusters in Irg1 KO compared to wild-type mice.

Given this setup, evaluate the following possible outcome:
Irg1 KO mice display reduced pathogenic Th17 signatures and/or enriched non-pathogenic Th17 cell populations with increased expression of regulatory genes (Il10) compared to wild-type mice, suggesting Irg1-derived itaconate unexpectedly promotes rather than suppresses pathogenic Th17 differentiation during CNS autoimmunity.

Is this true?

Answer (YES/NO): NO